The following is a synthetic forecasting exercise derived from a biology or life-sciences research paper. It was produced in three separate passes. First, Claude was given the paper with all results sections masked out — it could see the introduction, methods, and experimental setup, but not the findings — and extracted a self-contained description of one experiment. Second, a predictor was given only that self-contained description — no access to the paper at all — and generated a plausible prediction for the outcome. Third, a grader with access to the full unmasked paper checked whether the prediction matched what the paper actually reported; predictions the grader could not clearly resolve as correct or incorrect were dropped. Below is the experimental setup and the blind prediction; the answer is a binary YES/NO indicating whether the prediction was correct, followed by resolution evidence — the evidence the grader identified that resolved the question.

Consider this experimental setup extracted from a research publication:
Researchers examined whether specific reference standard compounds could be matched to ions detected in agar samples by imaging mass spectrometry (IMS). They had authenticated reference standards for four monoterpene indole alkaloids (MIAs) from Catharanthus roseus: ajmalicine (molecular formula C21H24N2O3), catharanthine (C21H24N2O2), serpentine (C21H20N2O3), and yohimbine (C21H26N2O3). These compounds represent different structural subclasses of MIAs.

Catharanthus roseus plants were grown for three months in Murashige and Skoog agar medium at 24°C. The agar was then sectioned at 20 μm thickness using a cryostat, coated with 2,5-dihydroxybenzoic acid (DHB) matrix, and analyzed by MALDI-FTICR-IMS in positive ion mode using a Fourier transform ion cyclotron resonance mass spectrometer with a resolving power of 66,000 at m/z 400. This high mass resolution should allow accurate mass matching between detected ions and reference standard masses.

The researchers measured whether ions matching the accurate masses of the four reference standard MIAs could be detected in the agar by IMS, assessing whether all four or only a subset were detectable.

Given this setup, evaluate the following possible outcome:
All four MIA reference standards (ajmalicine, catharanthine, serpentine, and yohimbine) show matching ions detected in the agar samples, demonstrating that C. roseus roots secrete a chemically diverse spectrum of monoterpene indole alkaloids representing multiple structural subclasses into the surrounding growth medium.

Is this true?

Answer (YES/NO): YES